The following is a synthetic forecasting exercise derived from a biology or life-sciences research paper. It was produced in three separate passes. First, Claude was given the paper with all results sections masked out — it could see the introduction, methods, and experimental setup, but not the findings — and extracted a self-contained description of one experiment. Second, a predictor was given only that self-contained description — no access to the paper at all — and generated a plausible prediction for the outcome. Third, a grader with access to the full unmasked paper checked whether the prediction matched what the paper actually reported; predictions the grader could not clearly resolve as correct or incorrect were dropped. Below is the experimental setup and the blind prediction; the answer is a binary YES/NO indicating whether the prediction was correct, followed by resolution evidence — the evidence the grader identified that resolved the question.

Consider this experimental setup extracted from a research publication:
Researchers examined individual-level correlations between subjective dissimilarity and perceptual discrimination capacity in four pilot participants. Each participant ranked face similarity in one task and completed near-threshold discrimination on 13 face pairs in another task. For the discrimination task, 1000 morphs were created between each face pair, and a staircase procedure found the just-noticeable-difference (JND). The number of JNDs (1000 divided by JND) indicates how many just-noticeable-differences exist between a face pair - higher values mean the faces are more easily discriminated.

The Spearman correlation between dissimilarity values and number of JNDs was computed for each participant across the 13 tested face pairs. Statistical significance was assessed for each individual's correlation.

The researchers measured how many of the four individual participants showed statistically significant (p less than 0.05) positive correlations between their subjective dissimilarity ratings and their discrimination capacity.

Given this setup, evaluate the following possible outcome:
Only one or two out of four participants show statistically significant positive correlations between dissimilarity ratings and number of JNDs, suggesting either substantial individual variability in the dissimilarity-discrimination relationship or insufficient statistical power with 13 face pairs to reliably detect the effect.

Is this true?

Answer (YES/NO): YES